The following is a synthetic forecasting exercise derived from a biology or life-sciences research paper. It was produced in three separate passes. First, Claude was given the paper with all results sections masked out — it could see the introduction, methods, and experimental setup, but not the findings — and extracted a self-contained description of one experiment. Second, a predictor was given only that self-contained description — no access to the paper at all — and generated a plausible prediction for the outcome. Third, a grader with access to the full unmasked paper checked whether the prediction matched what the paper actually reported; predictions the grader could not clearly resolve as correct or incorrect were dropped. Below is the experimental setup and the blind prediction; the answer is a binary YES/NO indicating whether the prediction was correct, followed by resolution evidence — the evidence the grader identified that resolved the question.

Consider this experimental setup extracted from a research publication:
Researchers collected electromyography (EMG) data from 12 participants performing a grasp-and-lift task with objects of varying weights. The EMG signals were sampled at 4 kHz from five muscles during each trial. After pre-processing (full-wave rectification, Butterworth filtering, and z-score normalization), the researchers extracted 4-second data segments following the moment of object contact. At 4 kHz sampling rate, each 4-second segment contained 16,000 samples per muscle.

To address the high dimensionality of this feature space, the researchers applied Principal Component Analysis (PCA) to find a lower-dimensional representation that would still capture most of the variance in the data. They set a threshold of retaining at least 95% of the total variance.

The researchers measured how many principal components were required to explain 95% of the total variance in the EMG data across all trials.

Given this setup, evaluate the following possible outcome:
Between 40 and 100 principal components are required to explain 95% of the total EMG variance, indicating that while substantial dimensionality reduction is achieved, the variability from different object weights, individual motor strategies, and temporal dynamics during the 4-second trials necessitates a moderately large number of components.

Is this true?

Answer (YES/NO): NO